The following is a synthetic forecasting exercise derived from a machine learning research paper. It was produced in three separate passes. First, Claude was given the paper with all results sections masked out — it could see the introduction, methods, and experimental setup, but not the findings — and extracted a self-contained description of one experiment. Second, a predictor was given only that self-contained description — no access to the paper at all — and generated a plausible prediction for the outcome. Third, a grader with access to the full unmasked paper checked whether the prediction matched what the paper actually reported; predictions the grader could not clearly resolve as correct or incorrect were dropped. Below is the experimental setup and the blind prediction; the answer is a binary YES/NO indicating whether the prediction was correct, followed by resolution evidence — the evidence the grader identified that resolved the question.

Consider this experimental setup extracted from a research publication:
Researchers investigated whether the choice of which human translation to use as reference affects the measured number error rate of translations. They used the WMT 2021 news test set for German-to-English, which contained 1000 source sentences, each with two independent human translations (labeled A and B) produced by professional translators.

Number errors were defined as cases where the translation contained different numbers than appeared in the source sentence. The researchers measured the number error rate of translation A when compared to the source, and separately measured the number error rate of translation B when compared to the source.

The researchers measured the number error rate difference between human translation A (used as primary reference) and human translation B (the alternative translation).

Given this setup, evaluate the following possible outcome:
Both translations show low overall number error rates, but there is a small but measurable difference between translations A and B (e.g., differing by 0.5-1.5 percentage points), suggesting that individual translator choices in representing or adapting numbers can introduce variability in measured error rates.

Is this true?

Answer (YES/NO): NO